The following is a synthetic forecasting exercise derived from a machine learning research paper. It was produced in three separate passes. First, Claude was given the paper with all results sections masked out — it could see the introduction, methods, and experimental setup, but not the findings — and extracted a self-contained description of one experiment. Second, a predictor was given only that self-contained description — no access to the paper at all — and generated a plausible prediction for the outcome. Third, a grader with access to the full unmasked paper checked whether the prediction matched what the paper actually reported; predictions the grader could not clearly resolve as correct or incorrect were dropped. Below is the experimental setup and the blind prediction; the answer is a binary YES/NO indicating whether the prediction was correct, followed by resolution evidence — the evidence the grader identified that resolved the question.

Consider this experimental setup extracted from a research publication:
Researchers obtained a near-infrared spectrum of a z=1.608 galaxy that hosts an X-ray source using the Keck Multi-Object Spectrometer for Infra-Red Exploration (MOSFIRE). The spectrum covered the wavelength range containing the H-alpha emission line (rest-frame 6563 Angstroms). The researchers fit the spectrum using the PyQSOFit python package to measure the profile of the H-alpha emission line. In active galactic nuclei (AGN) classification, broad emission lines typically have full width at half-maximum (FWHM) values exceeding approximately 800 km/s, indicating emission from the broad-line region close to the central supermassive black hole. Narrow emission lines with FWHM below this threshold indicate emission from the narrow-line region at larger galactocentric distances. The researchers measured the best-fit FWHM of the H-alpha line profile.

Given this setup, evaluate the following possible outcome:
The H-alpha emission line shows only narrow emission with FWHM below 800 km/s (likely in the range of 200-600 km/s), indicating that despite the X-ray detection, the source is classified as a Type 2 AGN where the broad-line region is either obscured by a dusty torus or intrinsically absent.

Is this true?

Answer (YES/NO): NO